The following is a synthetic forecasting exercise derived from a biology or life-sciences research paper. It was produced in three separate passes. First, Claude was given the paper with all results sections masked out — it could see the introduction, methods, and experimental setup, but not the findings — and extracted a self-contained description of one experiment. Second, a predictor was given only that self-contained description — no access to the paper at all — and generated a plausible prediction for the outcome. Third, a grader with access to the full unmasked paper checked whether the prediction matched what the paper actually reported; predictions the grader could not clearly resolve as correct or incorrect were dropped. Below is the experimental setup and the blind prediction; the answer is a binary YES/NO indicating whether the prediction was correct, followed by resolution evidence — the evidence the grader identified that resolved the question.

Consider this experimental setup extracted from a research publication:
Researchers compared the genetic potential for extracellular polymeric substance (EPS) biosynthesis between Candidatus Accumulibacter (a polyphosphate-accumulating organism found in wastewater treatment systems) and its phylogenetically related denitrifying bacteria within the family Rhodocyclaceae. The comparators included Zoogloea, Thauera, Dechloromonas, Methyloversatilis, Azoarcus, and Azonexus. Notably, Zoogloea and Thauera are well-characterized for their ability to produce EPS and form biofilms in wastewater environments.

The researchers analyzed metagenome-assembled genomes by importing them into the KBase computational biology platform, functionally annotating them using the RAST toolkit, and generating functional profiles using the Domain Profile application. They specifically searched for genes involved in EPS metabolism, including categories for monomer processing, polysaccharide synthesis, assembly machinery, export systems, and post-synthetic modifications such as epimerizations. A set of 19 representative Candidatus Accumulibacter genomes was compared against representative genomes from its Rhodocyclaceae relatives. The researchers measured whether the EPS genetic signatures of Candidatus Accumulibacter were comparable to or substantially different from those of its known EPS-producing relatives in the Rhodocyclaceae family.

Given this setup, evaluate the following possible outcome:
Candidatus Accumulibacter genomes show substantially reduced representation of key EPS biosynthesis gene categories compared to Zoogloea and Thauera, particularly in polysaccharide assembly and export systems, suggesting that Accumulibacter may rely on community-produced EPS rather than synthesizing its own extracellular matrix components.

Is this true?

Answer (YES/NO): NO